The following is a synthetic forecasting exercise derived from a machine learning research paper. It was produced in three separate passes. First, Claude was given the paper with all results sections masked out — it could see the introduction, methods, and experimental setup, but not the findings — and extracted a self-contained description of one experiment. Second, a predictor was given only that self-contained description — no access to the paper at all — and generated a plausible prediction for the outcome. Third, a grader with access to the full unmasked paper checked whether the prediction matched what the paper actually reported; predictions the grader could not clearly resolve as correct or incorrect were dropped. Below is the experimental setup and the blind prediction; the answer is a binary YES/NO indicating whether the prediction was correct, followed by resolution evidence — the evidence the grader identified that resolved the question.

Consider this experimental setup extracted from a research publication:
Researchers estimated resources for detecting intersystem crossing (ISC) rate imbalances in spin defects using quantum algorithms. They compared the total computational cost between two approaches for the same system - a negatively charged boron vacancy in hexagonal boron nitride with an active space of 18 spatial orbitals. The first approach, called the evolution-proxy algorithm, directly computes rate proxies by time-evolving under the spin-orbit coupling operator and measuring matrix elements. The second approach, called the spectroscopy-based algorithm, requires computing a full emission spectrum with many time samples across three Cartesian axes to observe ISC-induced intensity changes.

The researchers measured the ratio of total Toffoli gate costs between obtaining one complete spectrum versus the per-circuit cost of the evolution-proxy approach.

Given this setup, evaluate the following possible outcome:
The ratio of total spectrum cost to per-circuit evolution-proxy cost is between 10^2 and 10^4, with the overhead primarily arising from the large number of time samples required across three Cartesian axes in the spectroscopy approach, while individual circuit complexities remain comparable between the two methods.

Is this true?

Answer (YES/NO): NO